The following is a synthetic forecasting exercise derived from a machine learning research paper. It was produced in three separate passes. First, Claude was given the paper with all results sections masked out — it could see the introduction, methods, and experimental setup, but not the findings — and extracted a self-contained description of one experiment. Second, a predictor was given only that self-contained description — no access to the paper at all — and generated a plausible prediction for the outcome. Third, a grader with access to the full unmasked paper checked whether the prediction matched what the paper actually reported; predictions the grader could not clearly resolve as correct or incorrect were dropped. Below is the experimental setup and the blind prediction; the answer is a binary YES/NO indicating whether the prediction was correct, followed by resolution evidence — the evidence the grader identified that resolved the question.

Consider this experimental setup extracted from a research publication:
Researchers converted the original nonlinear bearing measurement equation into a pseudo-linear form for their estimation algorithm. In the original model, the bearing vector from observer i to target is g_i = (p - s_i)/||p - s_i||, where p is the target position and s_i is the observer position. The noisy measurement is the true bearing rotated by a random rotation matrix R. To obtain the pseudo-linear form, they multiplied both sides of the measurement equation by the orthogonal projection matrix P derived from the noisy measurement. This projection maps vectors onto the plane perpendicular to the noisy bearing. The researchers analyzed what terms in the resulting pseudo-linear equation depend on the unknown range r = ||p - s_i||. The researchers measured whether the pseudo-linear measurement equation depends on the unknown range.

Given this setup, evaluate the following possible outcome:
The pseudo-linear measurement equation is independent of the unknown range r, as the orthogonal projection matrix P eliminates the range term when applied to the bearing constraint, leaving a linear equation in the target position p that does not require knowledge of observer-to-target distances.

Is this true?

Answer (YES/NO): NO